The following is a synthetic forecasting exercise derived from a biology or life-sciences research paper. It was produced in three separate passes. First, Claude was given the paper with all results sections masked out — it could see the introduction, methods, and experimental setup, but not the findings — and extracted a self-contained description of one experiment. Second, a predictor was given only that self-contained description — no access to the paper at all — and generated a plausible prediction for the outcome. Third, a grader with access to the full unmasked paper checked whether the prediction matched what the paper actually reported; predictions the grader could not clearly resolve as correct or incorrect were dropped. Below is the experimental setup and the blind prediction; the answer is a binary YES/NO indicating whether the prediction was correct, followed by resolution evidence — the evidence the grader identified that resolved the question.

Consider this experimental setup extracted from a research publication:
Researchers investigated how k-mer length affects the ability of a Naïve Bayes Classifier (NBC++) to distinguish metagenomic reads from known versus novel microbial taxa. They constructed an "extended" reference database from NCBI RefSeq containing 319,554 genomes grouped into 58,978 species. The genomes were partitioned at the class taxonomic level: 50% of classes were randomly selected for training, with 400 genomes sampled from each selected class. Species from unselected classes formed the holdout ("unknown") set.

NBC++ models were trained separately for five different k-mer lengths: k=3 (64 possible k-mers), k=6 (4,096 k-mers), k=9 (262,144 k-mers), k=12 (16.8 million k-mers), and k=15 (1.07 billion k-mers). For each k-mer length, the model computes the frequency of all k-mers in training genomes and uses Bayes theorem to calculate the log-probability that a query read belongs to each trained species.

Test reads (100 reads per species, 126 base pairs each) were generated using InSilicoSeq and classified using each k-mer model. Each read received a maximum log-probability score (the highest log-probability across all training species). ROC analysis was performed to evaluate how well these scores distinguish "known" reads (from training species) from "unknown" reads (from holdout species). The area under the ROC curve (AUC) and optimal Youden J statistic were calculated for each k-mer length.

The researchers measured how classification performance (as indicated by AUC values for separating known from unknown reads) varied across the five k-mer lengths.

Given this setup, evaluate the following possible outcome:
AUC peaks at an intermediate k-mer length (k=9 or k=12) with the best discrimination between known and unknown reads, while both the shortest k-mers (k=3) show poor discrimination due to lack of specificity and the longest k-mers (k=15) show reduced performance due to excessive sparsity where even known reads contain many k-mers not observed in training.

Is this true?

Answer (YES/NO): NO